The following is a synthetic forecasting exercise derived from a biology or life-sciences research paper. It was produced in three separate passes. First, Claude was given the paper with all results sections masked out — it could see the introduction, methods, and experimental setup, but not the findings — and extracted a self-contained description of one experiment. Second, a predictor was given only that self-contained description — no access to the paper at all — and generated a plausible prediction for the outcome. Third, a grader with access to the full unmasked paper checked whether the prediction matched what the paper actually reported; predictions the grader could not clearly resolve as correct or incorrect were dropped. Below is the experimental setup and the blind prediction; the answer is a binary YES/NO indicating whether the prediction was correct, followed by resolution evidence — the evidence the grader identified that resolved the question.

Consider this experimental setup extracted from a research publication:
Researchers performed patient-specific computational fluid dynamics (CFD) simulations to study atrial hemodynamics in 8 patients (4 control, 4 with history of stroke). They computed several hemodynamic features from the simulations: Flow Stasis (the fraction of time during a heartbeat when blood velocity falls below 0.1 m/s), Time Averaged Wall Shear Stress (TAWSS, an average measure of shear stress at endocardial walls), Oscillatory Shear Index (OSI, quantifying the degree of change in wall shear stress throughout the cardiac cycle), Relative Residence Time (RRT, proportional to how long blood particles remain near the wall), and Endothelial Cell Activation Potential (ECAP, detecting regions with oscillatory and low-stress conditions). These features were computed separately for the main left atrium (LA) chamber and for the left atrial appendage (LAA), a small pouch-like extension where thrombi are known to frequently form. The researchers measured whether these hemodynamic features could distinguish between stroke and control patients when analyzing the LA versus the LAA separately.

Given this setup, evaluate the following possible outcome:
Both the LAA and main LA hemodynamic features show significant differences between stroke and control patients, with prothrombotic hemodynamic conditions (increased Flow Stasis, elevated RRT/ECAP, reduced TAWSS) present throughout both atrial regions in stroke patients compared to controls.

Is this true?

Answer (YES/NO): NO